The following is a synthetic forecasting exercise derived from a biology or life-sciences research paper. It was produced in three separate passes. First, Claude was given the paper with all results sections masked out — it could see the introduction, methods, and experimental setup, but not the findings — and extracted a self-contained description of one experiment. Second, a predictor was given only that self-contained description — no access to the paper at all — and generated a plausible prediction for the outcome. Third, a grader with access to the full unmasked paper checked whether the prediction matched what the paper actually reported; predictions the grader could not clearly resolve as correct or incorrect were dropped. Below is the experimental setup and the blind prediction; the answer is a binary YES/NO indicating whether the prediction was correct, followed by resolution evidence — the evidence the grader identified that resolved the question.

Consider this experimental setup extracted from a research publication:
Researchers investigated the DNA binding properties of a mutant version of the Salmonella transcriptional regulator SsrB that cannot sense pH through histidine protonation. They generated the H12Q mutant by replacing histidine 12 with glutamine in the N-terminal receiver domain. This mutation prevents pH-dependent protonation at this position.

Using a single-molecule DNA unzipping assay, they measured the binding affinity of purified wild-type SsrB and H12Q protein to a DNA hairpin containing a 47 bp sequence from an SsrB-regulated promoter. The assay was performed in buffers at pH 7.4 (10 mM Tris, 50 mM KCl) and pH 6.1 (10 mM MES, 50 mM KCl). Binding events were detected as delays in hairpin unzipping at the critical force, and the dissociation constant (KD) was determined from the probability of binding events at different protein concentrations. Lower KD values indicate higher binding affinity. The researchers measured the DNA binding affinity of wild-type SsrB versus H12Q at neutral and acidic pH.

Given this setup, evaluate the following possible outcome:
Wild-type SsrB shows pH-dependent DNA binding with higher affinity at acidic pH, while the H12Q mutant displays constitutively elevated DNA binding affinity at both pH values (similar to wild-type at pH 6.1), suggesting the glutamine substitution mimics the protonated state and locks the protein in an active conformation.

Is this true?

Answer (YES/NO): NO